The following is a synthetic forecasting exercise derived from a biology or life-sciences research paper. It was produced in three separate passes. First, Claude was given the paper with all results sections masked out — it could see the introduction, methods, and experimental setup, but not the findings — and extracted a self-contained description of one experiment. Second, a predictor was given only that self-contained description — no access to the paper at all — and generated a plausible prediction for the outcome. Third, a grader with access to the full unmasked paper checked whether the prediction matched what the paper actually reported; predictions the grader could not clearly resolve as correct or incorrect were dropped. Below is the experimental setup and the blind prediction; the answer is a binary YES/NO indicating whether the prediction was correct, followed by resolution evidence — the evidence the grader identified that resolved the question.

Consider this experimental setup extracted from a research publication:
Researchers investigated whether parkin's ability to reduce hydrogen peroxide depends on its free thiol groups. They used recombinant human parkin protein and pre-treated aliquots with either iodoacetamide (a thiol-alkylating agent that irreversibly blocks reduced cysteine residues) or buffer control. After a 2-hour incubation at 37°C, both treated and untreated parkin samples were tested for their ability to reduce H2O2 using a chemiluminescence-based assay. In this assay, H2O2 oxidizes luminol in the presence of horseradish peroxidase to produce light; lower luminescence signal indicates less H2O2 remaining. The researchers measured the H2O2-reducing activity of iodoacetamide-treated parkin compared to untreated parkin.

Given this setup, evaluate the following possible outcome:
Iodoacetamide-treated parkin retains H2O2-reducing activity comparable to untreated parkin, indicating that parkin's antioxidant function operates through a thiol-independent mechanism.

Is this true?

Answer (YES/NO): NO